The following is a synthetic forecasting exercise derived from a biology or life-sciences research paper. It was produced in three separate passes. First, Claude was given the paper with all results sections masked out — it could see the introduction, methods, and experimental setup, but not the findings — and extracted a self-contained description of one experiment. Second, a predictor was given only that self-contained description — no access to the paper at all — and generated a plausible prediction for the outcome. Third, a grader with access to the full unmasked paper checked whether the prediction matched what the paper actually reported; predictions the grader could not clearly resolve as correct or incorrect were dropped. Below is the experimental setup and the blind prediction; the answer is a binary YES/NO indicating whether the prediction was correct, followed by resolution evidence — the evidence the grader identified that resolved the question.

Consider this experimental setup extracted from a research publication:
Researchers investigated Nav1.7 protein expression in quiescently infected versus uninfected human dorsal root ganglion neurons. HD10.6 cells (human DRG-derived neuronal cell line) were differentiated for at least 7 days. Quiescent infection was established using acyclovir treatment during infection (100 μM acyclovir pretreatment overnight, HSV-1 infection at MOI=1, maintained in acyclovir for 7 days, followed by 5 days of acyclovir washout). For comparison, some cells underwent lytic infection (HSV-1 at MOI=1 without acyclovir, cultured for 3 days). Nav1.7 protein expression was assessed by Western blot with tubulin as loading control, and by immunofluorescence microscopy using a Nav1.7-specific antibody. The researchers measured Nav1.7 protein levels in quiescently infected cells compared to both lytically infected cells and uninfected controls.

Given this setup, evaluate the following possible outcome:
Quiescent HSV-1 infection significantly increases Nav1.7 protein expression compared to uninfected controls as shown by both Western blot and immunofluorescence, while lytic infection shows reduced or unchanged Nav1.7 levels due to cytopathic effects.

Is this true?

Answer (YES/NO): NO